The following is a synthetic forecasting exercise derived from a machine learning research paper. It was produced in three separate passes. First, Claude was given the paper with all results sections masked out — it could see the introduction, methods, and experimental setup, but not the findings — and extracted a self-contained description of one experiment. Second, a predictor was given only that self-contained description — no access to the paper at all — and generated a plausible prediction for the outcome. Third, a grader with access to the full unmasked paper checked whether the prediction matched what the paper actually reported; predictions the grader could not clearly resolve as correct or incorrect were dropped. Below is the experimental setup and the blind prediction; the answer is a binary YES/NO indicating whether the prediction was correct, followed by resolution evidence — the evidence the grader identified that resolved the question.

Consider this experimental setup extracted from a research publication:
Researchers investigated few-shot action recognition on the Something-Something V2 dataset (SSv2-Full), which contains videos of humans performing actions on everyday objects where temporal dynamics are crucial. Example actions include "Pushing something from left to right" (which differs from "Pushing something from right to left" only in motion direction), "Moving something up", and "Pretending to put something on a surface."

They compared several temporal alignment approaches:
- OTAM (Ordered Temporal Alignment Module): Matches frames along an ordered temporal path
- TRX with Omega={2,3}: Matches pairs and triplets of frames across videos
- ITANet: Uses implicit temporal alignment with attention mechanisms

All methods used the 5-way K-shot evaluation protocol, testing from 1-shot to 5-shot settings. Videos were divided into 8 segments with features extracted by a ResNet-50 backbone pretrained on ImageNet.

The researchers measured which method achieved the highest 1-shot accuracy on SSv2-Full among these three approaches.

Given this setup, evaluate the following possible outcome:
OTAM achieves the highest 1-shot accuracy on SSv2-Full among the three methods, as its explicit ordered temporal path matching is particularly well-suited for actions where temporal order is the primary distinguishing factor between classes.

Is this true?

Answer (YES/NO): NO